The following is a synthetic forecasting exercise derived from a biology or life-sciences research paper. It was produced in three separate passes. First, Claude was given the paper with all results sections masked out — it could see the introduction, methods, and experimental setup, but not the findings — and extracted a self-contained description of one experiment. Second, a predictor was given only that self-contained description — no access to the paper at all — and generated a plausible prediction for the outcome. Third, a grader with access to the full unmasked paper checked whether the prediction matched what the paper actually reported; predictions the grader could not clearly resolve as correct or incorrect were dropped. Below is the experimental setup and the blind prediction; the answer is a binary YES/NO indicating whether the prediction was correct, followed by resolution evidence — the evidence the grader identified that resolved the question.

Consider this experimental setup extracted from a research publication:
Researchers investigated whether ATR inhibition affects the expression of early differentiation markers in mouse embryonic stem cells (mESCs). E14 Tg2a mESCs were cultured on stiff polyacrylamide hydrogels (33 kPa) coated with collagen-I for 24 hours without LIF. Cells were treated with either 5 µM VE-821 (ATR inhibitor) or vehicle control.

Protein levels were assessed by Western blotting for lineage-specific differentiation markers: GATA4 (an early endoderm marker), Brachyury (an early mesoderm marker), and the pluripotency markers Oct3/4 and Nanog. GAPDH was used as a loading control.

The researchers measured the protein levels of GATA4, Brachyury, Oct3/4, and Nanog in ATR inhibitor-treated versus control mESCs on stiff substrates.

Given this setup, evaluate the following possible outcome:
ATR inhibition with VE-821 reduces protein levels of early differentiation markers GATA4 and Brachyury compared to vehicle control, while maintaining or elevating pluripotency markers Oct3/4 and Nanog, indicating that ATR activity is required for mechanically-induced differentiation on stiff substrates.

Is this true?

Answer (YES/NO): NO